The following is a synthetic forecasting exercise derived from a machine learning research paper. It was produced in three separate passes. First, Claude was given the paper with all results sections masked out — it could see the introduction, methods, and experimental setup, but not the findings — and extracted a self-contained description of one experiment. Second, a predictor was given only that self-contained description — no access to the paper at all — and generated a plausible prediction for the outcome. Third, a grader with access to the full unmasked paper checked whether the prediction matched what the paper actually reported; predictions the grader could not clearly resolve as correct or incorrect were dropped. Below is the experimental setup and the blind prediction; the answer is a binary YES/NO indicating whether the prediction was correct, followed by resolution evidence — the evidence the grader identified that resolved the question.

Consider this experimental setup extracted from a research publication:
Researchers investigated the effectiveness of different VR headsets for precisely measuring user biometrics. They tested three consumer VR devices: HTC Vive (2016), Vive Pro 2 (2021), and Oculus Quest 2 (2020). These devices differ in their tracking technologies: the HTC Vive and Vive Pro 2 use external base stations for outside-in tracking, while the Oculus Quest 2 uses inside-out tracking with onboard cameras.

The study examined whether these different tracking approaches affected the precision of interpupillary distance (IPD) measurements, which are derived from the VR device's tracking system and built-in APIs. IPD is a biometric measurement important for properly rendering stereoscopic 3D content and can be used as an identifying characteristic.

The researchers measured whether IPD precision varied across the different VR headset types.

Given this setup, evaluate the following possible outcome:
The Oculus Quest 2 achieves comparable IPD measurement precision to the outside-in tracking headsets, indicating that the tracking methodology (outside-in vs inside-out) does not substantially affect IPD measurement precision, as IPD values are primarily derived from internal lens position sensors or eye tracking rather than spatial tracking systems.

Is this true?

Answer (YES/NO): NO